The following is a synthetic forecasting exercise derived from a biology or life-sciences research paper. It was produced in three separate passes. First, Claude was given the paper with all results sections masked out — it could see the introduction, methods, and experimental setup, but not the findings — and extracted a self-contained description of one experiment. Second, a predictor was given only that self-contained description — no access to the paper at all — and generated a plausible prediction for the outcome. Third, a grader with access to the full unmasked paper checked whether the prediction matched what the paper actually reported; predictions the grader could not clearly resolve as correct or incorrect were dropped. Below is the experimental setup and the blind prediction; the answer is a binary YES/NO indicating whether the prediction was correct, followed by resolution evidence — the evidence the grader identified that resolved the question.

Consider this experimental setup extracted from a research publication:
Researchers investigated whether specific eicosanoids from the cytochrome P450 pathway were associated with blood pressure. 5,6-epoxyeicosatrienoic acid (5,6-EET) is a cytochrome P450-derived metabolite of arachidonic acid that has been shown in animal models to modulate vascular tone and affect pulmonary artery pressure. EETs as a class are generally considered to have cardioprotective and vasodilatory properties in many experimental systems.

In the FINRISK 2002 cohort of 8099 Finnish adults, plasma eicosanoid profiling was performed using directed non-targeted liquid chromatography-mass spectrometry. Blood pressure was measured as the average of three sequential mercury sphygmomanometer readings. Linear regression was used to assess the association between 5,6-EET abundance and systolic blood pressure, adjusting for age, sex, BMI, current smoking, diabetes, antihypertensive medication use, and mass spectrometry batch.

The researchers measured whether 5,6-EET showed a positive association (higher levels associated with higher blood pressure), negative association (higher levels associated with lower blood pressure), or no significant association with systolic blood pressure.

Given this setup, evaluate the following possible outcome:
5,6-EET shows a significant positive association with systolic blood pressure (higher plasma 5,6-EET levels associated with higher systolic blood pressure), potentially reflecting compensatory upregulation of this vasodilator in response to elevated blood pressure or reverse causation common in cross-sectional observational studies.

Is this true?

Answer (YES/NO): YES